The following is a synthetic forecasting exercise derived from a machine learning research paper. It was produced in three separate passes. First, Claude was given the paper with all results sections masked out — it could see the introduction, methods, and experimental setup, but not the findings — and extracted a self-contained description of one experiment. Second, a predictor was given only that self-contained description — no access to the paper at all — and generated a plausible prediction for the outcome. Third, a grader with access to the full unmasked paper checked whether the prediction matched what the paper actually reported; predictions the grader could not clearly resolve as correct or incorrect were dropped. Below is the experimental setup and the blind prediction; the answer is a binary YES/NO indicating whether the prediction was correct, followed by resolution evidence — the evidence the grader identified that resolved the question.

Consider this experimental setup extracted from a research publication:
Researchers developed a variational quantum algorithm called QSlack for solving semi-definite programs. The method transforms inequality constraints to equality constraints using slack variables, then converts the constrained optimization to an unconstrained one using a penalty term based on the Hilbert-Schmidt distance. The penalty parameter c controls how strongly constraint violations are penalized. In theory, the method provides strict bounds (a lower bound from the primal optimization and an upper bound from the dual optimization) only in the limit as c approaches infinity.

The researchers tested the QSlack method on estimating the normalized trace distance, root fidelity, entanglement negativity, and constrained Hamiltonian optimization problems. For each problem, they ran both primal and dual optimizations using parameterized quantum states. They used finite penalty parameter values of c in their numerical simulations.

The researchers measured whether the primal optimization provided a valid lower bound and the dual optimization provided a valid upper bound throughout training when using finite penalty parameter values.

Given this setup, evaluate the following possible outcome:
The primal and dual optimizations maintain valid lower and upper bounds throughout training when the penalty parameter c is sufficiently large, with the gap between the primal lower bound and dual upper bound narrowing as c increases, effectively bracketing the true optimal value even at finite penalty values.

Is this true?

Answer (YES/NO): YES